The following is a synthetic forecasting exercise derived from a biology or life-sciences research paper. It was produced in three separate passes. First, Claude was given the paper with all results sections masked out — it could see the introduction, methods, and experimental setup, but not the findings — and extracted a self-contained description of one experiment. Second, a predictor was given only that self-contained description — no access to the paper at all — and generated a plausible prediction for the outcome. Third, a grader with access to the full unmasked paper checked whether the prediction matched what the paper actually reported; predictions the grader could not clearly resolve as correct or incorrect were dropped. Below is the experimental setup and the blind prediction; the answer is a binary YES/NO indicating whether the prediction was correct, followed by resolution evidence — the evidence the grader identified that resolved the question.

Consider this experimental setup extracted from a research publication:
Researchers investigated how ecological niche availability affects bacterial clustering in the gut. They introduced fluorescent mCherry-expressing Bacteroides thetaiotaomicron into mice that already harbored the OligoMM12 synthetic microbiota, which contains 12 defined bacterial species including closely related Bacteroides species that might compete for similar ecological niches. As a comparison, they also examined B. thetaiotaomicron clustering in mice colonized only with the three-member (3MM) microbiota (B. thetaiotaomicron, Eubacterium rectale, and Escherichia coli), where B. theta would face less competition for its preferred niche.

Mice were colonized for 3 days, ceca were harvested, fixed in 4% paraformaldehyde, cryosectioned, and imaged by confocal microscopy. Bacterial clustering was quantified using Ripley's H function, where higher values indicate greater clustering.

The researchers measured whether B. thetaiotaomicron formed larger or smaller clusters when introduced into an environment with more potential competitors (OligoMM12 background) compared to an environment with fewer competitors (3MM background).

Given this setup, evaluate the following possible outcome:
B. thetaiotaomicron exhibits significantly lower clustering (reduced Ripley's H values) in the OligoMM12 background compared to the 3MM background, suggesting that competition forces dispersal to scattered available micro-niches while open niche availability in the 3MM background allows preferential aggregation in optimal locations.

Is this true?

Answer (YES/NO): YES